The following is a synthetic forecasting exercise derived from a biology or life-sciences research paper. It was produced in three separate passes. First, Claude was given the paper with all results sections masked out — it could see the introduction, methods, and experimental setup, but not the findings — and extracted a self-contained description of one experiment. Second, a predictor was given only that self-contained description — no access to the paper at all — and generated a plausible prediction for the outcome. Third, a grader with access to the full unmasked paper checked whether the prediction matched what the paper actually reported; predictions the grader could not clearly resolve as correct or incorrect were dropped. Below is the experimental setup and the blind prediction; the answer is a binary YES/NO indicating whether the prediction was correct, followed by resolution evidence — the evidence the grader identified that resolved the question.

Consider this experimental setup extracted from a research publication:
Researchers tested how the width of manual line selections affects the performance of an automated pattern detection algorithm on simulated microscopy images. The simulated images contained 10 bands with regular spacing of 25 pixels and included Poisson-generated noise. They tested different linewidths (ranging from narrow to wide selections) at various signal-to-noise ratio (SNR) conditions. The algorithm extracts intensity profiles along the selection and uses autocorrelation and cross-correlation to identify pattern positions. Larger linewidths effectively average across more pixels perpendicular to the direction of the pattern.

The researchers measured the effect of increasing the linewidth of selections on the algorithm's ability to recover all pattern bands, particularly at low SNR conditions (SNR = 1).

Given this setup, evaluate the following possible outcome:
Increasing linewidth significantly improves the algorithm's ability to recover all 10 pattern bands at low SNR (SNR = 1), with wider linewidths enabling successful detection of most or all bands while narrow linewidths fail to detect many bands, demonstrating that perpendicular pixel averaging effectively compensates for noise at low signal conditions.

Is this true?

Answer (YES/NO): NO